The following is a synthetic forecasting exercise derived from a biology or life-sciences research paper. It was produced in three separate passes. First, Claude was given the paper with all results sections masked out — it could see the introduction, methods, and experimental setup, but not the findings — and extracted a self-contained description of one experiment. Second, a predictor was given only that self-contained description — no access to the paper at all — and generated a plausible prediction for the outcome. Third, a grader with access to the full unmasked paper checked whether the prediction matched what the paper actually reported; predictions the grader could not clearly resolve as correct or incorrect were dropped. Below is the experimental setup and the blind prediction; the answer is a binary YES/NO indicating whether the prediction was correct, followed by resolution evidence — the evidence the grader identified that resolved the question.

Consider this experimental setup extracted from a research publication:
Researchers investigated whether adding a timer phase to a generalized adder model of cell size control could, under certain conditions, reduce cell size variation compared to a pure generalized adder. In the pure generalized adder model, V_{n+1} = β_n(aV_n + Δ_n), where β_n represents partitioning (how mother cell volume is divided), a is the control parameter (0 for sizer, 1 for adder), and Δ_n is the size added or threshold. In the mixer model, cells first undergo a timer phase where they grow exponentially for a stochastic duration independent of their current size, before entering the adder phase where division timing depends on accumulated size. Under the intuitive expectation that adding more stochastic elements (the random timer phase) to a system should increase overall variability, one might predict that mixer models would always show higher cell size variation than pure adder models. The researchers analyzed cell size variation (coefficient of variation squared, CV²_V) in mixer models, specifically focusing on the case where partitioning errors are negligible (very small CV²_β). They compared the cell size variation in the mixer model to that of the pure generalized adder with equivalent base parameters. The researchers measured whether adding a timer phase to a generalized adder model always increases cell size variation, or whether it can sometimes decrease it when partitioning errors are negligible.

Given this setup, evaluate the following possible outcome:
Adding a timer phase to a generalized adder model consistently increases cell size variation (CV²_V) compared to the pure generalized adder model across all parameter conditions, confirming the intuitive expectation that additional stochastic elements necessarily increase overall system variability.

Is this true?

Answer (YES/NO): NO